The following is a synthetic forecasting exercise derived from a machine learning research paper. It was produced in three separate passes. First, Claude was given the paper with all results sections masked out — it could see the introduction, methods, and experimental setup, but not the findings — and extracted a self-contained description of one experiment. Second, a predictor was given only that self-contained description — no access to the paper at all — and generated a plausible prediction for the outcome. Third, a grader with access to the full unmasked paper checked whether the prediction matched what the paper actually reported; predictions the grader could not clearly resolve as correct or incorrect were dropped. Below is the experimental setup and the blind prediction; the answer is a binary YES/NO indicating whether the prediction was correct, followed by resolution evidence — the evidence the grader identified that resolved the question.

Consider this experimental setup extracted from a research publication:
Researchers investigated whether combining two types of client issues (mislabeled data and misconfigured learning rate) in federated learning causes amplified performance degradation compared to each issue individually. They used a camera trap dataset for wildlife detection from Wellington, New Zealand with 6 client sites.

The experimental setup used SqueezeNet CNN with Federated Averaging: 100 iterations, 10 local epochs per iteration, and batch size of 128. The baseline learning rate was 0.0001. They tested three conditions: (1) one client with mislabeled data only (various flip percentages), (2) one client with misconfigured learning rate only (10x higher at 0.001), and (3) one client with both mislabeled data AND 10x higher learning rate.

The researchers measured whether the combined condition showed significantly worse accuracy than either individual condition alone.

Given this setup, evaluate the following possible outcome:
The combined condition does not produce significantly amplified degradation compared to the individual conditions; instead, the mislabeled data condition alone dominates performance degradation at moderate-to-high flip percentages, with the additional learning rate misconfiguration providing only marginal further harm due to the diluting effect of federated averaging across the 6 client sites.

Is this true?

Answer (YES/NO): NO